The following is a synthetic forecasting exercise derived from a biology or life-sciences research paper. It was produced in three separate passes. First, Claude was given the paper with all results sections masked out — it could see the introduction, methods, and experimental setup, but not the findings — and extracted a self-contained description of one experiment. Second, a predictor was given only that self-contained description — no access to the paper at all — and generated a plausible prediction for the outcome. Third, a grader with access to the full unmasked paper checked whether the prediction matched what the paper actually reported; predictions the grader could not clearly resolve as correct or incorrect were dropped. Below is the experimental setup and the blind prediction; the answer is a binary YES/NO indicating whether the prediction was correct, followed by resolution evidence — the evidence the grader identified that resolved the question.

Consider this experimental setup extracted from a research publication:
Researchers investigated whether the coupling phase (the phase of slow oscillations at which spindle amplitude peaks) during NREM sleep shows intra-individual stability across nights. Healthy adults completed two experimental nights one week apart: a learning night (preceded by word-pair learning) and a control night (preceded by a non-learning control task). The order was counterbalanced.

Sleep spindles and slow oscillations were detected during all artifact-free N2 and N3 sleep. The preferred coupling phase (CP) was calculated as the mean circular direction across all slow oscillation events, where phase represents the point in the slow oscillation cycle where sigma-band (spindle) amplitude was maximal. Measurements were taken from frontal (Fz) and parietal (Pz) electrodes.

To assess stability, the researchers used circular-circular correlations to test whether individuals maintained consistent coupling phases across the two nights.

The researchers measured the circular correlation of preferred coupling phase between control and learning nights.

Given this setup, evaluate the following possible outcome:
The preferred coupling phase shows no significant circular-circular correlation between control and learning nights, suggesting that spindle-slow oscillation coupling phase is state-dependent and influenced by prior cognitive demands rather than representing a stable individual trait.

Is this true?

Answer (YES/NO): NO